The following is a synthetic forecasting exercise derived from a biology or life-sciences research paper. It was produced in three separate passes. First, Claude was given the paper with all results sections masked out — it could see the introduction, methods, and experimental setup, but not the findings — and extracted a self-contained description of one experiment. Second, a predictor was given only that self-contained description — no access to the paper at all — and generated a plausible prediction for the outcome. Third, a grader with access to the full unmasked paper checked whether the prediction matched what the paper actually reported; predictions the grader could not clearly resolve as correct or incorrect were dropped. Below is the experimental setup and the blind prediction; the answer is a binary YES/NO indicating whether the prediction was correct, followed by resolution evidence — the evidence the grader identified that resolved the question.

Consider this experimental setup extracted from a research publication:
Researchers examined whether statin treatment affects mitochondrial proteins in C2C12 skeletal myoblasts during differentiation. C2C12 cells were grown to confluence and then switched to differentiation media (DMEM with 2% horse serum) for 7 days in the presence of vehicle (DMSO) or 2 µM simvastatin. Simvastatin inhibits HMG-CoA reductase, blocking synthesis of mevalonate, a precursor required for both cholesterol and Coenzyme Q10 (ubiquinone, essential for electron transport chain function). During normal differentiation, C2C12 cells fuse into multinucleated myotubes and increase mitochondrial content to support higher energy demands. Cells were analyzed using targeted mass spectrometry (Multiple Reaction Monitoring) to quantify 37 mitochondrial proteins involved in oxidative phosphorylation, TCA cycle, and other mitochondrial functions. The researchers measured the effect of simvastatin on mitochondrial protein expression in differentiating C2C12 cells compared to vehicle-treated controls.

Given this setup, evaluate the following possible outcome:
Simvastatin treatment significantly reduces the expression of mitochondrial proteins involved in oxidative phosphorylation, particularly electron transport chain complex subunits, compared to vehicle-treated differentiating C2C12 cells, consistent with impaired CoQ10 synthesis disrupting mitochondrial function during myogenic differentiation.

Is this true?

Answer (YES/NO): NO